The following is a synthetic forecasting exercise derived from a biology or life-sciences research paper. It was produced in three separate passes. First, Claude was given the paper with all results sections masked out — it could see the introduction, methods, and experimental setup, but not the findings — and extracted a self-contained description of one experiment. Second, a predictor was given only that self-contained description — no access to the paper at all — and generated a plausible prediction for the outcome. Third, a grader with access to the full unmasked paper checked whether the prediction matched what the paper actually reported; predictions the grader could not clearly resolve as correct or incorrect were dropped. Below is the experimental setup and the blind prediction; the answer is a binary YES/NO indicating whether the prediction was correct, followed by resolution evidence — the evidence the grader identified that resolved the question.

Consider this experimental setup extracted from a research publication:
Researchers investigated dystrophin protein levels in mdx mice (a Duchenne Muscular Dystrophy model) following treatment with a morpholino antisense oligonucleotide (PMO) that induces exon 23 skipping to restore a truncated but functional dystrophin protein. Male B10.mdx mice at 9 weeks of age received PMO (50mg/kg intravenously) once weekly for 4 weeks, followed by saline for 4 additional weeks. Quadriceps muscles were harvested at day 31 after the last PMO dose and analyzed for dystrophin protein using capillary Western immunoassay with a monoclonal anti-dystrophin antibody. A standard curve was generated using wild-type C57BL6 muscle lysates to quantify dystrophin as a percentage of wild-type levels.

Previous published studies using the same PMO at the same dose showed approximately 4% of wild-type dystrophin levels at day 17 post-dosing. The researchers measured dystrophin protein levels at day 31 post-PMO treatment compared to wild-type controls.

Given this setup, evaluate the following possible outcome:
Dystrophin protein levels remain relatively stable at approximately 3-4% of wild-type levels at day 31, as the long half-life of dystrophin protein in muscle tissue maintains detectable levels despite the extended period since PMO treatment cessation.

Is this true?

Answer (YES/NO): NO